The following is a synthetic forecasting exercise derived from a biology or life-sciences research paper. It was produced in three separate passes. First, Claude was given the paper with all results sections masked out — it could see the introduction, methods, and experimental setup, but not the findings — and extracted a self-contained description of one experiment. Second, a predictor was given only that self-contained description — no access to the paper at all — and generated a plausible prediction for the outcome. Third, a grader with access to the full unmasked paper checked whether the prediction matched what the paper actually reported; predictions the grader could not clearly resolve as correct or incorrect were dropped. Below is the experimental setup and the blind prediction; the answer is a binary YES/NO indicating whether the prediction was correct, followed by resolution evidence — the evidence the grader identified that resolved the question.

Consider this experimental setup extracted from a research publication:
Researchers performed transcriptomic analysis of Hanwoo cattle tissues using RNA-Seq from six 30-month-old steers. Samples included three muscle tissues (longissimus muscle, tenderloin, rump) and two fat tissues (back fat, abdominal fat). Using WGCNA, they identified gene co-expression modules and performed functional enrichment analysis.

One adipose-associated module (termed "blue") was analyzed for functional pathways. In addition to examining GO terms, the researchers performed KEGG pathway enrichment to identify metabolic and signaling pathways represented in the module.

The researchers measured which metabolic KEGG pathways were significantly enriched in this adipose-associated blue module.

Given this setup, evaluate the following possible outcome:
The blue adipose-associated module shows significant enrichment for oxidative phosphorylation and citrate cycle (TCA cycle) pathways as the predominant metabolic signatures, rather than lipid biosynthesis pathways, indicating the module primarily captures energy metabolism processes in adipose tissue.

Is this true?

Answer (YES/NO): NO